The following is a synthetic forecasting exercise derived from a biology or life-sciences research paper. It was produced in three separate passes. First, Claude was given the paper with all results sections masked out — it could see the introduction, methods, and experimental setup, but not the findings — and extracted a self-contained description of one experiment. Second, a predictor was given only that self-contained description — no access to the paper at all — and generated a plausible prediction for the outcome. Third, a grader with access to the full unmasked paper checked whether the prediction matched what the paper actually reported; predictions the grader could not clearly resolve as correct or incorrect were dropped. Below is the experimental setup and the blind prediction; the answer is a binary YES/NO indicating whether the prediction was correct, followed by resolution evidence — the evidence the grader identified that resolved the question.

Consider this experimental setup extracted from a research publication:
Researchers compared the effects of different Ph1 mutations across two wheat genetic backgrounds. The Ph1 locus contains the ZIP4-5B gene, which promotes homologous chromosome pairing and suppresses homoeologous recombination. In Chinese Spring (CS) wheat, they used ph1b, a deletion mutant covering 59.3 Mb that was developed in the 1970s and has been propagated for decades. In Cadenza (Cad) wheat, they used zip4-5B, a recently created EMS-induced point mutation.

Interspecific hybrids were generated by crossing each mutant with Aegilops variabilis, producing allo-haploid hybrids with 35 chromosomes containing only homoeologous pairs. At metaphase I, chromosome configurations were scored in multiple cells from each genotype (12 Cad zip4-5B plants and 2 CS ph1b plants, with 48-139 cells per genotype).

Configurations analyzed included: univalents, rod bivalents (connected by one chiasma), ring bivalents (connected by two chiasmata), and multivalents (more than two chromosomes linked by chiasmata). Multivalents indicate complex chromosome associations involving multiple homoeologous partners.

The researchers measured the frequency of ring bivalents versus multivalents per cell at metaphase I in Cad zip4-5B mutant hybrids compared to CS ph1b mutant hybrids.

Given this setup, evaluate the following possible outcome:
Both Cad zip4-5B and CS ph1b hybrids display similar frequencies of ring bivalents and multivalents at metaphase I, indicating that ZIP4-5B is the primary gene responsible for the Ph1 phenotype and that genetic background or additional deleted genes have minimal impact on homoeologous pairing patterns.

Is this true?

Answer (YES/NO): NO